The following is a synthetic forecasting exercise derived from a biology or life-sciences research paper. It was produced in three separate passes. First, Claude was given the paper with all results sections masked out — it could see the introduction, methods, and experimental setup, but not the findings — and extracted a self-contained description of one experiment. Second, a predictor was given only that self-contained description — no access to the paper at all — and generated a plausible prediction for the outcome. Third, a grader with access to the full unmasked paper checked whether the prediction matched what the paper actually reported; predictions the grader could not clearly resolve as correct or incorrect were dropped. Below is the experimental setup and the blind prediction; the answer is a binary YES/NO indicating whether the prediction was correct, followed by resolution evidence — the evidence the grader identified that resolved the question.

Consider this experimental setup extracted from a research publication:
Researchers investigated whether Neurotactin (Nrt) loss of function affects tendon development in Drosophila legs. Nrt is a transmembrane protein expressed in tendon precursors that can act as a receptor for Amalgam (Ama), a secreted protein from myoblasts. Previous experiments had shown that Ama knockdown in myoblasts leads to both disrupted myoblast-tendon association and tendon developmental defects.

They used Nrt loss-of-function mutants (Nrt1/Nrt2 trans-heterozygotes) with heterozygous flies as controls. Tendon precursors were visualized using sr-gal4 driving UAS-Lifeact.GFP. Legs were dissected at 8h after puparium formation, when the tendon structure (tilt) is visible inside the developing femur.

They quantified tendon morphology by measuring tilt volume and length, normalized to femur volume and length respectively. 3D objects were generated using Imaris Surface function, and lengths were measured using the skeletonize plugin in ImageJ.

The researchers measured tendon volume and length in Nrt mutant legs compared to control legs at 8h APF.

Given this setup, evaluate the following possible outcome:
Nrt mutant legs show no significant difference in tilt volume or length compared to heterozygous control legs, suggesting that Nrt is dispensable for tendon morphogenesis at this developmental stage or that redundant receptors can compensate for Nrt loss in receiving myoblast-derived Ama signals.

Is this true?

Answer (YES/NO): NO